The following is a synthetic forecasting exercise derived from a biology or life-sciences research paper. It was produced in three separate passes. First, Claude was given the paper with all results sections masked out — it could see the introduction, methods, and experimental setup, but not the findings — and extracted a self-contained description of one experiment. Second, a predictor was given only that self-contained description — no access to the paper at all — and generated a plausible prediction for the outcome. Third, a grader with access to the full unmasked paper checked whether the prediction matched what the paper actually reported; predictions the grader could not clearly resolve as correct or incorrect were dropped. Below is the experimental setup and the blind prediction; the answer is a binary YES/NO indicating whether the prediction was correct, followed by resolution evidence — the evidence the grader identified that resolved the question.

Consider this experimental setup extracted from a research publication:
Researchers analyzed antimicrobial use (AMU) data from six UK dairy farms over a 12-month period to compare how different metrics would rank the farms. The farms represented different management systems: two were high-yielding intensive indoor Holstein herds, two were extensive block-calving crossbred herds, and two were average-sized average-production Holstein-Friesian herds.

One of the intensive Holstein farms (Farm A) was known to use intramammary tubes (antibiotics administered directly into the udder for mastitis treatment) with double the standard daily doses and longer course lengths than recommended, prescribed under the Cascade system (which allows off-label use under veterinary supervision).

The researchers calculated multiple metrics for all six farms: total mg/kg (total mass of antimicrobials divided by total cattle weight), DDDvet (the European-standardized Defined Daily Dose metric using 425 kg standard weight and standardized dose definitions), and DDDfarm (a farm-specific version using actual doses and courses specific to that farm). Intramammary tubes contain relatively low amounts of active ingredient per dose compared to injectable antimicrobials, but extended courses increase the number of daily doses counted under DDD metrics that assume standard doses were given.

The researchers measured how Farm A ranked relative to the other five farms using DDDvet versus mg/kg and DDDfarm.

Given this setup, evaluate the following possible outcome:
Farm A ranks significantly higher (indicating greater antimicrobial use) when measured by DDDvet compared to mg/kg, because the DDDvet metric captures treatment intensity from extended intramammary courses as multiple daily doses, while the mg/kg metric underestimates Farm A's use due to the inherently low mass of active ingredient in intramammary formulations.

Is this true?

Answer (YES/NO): YES